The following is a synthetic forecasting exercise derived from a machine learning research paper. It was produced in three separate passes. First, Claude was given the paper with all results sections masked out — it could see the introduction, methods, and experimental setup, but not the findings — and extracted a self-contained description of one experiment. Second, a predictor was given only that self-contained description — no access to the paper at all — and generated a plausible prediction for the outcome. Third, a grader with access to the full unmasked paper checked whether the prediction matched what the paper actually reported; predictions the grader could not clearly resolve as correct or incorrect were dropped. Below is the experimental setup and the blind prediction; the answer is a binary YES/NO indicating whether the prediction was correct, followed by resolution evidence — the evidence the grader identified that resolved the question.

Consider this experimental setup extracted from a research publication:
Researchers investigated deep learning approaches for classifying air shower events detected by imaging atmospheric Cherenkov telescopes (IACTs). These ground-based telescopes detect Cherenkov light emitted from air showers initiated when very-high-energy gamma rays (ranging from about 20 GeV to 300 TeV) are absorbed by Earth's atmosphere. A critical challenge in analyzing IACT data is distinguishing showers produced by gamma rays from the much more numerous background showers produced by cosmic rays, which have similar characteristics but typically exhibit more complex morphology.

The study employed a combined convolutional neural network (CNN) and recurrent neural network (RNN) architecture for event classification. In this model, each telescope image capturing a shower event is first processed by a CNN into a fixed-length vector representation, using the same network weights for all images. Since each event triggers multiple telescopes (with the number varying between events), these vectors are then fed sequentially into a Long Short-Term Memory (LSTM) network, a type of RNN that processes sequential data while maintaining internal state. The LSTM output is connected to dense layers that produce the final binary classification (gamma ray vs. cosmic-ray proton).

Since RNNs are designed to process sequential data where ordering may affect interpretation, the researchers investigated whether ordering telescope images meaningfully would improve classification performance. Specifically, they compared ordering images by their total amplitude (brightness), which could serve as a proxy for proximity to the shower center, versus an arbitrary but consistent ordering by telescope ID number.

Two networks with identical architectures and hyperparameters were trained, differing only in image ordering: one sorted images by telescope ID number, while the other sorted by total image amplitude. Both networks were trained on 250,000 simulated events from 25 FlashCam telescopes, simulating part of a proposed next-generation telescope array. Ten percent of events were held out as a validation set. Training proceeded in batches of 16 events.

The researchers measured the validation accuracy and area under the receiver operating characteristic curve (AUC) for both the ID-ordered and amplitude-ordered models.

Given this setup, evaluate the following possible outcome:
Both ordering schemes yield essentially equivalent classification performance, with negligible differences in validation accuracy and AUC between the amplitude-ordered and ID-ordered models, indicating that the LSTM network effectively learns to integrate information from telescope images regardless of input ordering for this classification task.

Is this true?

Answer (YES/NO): YES